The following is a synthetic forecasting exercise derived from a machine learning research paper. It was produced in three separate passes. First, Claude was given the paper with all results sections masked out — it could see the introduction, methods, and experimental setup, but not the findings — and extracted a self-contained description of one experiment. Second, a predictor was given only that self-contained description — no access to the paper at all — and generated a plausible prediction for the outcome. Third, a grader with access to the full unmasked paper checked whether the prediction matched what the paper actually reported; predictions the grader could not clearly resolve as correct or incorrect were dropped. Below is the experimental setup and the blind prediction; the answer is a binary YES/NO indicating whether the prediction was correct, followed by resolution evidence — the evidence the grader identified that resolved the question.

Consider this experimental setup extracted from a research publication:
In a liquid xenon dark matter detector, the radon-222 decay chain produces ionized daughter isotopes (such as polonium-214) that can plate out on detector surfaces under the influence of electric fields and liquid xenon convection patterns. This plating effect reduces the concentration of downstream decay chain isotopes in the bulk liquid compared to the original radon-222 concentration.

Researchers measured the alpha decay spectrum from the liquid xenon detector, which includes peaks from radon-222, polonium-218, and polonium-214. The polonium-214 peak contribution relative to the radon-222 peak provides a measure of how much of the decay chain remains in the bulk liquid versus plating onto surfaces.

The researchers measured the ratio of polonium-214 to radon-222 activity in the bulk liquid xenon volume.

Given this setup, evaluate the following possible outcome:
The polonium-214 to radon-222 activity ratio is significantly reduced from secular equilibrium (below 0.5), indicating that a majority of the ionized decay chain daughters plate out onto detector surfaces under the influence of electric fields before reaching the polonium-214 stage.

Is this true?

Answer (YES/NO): YES